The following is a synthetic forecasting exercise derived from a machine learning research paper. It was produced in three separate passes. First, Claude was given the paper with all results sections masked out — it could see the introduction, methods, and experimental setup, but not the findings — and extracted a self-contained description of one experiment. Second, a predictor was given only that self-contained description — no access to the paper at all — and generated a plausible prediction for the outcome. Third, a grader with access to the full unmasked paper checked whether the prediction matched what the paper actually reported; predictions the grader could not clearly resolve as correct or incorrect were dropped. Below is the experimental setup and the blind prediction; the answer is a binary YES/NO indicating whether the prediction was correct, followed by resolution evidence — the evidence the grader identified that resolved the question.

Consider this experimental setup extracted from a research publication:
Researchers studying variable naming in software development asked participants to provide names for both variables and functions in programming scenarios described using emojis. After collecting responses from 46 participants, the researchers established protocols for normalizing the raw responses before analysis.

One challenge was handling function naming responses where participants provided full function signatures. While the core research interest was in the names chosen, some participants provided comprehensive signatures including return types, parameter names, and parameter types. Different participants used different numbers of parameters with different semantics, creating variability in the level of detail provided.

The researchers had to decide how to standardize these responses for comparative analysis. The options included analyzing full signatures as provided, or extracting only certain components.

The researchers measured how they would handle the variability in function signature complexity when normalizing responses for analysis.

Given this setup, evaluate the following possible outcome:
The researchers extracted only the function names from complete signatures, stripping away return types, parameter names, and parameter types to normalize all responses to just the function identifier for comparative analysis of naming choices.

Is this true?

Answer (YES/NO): YES